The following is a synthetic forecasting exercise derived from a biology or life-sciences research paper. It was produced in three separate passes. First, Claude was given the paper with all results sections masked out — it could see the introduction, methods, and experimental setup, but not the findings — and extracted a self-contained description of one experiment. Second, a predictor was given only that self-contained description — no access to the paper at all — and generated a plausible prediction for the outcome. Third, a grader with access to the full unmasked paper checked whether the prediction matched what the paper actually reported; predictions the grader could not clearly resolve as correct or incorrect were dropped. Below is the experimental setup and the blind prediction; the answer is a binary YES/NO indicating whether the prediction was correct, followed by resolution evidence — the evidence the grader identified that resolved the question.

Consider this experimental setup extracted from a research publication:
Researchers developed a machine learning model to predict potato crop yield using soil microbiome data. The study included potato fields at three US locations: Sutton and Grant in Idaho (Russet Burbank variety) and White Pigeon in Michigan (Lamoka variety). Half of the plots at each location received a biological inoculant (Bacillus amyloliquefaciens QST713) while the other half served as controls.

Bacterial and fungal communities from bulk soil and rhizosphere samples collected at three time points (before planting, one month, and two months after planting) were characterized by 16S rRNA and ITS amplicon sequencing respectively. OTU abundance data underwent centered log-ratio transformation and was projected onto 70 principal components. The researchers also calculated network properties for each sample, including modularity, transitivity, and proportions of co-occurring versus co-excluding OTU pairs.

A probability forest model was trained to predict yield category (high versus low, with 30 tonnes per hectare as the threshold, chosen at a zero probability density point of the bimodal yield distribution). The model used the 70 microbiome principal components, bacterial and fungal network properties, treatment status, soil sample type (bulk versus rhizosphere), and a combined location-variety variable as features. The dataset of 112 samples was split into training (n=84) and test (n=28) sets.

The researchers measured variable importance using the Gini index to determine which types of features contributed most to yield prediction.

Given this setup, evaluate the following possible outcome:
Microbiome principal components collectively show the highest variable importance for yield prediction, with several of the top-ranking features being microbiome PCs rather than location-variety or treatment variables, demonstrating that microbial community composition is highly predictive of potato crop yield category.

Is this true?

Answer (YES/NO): NO